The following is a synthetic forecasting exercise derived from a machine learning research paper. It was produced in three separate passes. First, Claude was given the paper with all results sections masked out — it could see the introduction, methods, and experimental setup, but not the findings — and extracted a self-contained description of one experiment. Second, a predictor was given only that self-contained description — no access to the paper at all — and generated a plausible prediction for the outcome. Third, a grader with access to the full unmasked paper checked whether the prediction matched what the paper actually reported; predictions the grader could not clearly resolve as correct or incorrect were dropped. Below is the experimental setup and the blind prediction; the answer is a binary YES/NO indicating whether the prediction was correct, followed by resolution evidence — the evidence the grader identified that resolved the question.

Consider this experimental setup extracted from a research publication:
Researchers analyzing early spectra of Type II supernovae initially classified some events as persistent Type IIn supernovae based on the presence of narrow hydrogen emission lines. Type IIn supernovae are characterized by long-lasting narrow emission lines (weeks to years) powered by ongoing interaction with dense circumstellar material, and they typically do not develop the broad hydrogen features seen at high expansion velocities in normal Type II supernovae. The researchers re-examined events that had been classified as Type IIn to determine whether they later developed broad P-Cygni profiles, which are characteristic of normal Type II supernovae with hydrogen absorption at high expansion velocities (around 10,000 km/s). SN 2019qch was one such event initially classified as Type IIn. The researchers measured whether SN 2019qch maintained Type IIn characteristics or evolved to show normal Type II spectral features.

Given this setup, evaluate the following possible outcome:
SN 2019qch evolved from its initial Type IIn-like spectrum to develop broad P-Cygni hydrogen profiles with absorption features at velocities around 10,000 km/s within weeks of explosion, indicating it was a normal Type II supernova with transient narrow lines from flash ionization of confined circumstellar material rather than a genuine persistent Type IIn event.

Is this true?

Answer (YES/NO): YES